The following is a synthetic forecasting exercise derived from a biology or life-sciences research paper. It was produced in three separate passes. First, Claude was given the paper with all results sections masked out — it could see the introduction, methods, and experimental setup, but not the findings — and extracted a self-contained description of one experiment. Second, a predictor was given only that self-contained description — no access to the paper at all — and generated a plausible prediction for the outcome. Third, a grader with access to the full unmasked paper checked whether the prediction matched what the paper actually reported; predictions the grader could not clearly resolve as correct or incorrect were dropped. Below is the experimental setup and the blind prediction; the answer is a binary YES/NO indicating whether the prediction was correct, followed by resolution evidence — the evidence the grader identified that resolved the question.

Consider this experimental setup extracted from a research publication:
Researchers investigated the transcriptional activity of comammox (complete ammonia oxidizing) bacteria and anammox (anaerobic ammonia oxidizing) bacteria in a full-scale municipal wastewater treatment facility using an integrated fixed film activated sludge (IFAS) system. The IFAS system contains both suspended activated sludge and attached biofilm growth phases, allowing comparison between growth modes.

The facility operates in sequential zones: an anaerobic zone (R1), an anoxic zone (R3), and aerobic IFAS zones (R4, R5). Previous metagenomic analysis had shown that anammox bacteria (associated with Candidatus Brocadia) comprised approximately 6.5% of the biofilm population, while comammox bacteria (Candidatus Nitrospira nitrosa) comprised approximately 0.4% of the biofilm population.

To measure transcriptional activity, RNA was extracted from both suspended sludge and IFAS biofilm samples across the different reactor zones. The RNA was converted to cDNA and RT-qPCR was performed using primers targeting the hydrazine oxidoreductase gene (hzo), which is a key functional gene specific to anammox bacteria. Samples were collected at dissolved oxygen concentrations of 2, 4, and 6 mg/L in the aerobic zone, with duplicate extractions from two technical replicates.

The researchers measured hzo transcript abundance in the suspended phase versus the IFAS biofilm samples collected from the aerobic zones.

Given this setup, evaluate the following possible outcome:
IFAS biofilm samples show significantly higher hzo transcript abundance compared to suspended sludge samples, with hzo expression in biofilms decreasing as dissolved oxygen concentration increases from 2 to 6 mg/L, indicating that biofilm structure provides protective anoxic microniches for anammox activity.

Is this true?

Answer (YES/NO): YES